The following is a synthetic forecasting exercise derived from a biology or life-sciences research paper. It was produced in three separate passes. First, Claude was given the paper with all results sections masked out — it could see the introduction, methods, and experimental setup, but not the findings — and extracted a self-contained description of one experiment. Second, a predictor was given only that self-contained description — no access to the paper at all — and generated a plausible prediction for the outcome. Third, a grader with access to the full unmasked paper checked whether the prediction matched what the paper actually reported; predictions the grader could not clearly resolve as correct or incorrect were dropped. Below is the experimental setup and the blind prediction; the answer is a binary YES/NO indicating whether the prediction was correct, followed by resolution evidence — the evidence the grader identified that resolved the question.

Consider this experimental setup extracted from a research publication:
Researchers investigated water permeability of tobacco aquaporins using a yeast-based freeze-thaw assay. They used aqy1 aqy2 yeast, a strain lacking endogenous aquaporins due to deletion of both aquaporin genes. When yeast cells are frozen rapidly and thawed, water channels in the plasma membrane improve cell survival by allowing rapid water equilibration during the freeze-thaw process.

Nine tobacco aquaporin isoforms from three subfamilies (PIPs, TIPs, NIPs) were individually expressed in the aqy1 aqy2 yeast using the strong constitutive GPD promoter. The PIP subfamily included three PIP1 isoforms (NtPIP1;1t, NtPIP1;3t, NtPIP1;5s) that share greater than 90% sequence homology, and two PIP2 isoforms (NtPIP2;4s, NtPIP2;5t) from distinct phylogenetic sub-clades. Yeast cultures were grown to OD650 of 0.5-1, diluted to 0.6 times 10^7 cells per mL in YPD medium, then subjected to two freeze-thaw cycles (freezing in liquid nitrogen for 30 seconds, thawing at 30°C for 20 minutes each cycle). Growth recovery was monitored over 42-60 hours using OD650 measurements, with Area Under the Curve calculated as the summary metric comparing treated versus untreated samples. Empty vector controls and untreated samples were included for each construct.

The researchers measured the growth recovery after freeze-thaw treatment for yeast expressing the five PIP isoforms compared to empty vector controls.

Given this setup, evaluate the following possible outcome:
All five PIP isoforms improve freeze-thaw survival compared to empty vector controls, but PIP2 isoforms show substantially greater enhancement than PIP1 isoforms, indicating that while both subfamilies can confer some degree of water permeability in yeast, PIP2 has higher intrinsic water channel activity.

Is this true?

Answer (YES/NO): NO